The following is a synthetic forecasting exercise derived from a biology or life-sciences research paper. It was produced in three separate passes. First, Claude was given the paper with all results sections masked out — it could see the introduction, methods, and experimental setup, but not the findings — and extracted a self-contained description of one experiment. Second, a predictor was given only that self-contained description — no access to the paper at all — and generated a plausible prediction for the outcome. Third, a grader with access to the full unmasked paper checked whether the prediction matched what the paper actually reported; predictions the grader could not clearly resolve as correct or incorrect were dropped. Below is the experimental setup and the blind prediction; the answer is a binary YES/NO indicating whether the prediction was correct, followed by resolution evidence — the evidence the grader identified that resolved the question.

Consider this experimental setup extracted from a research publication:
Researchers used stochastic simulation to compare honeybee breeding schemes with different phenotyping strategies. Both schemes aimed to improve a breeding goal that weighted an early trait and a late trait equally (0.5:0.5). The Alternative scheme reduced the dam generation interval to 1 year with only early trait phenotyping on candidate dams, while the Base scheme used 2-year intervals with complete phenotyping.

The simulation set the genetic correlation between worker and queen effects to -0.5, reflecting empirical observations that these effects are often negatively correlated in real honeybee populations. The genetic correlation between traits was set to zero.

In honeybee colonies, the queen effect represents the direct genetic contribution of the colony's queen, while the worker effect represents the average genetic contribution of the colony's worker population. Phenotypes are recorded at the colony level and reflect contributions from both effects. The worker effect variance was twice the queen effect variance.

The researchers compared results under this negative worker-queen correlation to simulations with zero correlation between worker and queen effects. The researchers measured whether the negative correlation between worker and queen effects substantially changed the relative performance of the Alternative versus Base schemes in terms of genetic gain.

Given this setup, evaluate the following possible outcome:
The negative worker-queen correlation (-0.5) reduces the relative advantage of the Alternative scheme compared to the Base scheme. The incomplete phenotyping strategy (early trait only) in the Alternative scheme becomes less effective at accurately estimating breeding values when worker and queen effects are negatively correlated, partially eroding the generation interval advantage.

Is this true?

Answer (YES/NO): YES